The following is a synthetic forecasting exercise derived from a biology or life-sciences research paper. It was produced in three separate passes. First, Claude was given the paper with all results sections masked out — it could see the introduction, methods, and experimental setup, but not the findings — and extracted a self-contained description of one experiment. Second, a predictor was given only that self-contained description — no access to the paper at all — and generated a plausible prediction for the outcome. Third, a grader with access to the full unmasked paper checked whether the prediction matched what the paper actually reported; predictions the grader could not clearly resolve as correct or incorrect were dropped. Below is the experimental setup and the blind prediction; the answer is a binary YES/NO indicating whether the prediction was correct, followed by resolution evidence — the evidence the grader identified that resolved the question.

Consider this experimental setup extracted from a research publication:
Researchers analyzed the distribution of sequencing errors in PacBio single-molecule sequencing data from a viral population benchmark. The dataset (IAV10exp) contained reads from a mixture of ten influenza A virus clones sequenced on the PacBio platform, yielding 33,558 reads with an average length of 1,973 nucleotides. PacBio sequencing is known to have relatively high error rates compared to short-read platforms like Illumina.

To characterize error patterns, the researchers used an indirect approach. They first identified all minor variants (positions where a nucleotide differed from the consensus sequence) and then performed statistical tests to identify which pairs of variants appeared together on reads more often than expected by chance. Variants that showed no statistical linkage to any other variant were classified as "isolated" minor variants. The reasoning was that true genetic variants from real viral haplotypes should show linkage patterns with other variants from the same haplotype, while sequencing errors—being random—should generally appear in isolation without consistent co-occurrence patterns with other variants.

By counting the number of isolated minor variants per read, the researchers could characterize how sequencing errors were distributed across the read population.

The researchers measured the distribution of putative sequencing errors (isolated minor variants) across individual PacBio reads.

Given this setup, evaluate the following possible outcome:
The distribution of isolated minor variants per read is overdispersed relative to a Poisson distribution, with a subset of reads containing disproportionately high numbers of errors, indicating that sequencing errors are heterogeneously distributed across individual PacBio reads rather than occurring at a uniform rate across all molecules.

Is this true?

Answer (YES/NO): YES